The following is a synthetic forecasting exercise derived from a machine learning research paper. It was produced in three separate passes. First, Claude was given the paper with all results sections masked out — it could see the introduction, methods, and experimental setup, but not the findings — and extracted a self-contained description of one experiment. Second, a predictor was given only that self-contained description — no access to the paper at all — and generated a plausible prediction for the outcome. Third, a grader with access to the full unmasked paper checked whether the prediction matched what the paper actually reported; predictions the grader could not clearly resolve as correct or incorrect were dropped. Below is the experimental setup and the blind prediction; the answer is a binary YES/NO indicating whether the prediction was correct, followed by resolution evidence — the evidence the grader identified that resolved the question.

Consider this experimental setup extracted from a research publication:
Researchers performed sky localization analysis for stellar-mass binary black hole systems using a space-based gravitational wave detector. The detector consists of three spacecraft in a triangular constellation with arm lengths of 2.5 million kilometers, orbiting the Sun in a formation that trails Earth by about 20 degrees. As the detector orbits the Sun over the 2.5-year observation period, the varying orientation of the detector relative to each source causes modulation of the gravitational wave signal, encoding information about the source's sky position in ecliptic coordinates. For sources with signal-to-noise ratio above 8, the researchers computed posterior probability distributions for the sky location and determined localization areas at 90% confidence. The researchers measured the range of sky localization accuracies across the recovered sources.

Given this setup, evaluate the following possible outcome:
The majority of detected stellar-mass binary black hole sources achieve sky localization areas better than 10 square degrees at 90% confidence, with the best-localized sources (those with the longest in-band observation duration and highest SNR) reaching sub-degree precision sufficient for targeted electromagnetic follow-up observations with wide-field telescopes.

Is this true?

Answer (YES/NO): NO